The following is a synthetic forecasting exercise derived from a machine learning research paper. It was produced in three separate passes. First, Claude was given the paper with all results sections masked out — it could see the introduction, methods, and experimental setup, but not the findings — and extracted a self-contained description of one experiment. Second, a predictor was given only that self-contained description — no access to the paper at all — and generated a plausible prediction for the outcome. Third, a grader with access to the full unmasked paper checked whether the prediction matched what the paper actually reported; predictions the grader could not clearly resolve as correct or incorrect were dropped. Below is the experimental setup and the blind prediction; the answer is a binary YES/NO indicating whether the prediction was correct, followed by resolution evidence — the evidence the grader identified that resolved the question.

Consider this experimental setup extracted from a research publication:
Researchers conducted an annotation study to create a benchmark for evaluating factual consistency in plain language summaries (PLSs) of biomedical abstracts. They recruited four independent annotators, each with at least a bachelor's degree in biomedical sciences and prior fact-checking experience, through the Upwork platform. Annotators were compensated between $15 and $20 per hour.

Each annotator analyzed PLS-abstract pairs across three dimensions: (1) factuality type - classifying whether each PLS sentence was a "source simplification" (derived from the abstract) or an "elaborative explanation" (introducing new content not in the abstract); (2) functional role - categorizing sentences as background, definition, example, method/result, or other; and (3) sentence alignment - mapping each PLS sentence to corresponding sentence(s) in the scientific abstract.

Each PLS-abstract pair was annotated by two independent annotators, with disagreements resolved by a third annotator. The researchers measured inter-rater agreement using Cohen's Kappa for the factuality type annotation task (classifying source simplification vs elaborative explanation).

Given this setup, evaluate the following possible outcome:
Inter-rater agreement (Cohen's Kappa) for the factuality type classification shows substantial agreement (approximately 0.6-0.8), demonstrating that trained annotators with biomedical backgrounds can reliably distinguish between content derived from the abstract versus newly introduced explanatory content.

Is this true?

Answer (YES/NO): NO